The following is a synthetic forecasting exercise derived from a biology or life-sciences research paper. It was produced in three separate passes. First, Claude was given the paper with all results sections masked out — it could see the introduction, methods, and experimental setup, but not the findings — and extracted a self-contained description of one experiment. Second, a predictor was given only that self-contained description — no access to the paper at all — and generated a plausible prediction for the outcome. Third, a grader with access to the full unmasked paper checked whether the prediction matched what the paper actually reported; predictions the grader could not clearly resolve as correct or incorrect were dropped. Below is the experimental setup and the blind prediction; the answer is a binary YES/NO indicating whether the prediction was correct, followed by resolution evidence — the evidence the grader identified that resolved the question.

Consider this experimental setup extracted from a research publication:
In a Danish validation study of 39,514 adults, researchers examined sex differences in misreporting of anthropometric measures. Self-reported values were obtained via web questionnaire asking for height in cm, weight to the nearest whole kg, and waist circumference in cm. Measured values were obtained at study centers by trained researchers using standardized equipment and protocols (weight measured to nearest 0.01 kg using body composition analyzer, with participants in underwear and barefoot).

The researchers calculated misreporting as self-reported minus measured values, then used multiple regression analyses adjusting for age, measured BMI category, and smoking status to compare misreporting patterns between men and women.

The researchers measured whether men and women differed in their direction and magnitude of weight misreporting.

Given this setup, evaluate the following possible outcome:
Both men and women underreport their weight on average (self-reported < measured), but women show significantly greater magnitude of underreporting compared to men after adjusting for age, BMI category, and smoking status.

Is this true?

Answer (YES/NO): YES